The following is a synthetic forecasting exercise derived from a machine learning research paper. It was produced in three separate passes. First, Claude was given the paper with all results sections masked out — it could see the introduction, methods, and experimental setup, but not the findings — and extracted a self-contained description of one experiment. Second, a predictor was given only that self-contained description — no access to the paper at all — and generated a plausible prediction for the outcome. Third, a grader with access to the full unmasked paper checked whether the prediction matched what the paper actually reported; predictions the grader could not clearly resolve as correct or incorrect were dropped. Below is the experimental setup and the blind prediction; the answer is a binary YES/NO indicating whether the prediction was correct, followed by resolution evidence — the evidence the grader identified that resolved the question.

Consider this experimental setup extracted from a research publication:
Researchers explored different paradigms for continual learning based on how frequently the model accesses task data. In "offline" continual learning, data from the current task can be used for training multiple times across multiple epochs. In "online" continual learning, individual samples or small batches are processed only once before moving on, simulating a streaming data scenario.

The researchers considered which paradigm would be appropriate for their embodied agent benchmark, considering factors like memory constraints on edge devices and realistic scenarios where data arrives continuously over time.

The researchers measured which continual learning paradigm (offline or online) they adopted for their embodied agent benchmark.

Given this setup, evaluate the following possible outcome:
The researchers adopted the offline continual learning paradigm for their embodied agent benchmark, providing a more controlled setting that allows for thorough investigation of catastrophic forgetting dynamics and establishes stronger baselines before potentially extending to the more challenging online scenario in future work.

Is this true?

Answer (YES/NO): NO